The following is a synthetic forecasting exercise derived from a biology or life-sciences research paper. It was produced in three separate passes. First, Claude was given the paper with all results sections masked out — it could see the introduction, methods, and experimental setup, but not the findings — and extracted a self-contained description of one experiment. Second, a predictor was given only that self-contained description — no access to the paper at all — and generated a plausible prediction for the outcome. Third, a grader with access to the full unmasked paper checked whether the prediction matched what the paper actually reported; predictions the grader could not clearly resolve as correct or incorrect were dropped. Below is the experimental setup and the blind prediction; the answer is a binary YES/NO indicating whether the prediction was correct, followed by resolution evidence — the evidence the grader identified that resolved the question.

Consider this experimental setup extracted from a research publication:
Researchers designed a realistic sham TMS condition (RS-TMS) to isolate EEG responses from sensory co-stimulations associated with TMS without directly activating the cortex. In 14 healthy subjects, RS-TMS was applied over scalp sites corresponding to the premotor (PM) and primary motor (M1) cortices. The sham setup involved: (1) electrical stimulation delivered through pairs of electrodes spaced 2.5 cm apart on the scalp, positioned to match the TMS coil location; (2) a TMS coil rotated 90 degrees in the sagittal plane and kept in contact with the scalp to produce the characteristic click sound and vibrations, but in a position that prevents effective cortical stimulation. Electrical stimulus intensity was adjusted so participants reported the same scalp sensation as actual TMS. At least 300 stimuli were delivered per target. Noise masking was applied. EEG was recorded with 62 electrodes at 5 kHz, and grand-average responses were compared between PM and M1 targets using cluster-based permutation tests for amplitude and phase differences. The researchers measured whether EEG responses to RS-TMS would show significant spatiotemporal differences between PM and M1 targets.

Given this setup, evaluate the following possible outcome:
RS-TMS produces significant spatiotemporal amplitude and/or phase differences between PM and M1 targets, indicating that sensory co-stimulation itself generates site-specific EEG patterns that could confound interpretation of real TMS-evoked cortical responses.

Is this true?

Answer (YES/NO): NO